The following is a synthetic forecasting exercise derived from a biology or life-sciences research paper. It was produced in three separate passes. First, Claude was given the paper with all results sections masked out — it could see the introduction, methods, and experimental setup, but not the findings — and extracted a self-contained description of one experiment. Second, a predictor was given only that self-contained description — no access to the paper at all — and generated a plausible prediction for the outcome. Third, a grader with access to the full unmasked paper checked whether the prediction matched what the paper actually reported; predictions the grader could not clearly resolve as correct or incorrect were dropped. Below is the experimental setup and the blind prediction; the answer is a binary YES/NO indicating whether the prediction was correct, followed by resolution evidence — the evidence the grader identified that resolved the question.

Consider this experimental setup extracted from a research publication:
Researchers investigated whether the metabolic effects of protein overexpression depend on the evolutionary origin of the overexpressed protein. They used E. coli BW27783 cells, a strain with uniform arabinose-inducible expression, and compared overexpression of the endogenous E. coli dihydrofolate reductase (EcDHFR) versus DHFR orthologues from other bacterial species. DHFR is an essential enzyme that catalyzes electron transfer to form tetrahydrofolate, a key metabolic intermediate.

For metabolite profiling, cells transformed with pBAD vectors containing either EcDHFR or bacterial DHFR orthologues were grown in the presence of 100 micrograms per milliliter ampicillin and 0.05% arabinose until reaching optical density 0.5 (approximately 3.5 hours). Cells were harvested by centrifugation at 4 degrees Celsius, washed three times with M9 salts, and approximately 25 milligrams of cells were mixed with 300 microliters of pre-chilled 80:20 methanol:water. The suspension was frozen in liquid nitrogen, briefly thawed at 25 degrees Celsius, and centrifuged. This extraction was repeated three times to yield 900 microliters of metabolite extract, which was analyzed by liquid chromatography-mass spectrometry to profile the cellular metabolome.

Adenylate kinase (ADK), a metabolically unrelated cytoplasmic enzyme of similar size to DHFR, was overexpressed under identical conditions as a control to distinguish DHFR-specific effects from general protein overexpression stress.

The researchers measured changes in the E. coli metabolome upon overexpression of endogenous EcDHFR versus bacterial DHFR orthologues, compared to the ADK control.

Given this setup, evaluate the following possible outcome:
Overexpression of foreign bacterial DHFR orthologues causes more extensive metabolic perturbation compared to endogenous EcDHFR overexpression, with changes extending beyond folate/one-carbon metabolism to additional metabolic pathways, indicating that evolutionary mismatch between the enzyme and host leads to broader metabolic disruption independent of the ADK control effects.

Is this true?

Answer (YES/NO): NO